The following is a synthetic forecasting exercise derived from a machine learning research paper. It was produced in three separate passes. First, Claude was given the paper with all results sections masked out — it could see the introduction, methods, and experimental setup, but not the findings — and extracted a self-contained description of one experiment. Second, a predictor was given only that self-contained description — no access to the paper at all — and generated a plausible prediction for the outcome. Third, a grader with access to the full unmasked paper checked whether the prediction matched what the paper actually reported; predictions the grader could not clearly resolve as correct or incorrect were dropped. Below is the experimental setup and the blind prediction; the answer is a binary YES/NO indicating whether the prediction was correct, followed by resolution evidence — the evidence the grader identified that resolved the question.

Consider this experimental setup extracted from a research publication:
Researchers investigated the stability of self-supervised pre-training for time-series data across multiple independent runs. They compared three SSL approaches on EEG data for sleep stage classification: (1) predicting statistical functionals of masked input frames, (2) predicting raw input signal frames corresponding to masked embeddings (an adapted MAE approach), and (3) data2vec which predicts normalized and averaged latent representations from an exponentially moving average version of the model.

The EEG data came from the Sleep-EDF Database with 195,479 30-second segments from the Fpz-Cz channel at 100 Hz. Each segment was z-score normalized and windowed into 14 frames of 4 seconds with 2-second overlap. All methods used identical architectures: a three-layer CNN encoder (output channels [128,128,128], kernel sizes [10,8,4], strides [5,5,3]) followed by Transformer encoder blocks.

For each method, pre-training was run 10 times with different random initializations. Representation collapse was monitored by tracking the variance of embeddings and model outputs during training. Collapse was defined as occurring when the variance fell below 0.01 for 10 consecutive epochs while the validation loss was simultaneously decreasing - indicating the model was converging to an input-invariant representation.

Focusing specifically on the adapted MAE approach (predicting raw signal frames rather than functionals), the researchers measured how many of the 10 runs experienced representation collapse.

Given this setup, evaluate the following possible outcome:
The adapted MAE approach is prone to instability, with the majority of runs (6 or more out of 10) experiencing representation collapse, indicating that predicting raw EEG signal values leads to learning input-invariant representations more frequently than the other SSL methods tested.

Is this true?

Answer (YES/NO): NO